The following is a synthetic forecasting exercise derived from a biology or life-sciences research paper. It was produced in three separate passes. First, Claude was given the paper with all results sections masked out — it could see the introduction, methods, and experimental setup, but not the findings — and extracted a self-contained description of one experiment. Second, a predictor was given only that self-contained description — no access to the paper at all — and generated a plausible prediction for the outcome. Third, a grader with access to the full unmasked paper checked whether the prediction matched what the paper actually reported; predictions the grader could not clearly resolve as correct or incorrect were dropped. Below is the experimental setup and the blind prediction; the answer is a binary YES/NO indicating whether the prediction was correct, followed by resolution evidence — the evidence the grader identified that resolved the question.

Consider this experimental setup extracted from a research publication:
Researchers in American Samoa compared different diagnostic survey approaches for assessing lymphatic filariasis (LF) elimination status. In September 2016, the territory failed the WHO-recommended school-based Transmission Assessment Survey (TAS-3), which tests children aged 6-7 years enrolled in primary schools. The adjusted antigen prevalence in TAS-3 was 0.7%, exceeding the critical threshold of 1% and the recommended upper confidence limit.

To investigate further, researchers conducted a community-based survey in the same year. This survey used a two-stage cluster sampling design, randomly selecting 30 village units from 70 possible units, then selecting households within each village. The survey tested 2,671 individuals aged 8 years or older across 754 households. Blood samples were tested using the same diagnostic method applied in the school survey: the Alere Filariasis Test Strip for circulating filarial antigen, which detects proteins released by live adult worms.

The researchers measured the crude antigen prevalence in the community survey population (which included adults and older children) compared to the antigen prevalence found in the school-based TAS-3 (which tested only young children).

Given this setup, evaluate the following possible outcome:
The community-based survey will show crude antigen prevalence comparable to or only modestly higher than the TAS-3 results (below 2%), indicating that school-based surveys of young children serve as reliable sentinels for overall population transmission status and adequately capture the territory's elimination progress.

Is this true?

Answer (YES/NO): NO